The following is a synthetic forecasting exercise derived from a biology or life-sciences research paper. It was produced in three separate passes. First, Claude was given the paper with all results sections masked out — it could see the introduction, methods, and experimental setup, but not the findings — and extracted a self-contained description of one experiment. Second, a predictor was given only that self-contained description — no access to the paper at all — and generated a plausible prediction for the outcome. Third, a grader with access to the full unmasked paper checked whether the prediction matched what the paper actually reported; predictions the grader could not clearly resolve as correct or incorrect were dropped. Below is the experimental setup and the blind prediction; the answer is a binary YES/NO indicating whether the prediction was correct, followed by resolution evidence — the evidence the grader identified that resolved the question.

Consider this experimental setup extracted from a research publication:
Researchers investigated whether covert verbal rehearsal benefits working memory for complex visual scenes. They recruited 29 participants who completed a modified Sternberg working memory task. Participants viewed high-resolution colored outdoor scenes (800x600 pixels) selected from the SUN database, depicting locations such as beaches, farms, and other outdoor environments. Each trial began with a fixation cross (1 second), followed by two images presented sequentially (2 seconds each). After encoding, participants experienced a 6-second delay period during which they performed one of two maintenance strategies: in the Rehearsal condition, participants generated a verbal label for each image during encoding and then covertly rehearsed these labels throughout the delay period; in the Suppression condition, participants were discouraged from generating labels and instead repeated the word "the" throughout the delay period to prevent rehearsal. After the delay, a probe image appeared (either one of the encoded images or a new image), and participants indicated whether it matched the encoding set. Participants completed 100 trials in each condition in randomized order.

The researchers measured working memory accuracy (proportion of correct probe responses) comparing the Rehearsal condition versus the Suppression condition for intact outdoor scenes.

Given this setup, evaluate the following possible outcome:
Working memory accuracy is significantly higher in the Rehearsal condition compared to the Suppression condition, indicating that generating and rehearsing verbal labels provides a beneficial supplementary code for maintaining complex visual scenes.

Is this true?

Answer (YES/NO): NO